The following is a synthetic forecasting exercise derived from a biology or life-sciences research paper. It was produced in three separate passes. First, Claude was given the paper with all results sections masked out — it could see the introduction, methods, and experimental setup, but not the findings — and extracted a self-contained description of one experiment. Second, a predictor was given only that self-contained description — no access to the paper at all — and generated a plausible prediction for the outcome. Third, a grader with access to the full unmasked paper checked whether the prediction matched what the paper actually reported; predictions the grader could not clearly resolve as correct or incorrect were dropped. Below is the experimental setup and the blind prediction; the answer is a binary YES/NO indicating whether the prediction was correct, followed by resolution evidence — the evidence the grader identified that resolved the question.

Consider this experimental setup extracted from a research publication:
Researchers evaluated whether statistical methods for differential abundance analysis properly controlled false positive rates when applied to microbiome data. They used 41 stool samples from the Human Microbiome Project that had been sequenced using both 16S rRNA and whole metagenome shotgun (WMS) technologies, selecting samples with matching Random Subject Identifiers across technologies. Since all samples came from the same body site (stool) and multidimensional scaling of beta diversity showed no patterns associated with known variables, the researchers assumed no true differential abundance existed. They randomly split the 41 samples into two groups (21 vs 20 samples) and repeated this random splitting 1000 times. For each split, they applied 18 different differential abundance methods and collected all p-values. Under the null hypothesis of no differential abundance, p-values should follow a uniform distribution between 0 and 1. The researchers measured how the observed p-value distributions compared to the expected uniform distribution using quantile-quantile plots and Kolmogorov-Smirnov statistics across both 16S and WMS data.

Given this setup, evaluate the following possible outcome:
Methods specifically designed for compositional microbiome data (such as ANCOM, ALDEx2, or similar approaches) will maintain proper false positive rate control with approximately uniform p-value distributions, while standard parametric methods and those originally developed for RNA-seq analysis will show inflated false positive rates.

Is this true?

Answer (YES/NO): NO